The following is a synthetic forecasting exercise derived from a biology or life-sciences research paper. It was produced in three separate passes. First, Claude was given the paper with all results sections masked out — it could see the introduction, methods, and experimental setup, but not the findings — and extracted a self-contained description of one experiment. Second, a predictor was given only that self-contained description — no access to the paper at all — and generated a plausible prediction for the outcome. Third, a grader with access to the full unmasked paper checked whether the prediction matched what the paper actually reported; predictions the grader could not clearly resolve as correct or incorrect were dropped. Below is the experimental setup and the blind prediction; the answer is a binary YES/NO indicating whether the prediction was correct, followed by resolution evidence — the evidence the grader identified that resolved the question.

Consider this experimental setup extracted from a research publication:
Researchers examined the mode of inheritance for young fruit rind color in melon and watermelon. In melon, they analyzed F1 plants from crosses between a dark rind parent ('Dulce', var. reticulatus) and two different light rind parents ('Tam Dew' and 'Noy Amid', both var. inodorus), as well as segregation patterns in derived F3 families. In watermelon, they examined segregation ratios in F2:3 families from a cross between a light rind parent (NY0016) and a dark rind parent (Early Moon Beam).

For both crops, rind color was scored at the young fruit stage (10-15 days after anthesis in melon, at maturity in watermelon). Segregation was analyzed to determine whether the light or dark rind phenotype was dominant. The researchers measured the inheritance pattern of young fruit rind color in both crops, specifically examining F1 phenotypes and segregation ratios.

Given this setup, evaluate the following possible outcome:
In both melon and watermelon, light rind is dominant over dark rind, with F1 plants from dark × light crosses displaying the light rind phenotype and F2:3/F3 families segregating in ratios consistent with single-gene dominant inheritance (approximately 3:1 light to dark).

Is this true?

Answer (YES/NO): NO